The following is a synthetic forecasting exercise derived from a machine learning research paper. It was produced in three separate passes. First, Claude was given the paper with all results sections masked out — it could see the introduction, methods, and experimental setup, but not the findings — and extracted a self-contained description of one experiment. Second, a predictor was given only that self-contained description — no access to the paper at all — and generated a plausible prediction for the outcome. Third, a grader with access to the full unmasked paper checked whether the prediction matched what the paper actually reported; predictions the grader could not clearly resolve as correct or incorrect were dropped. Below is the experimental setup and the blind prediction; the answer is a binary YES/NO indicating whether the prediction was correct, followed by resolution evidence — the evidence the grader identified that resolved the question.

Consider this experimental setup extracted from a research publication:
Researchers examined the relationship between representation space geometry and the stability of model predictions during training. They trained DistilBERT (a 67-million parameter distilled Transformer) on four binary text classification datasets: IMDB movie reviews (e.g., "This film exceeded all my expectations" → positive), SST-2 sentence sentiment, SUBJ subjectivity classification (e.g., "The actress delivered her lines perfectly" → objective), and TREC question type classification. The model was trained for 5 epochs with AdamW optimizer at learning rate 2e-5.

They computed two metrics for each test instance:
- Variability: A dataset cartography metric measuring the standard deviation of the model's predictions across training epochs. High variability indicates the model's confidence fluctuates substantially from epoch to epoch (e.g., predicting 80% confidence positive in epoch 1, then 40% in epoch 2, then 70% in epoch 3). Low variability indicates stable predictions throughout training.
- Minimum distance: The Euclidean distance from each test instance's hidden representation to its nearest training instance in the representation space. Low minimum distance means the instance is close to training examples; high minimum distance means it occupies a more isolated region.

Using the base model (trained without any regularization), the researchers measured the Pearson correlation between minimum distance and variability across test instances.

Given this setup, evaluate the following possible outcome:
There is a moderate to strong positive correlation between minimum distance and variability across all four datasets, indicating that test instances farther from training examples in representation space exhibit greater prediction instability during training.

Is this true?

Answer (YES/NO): YES